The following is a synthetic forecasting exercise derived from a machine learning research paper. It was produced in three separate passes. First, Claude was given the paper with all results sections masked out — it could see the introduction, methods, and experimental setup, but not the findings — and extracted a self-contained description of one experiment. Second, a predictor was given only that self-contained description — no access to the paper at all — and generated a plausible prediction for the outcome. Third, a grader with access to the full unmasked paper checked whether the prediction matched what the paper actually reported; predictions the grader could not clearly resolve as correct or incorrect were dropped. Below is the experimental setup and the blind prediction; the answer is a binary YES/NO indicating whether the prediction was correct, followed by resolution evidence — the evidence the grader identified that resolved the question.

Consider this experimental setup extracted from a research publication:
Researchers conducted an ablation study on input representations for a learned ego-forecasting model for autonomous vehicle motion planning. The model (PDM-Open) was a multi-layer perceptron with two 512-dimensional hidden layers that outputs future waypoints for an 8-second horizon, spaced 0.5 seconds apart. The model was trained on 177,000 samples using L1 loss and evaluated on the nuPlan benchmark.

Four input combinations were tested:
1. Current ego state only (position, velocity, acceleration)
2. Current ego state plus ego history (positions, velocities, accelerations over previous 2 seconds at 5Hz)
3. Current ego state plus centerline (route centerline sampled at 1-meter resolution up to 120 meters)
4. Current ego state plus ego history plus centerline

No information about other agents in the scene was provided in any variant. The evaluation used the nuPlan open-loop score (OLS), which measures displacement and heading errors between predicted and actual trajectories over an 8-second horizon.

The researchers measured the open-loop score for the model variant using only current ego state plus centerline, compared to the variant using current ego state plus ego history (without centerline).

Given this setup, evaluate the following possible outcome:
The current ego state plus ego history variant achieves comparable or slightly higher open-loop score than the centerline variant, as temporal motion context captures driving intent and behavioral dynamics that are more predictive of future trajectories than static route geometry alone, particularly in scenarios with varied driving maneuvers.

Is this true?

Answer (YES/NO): NO